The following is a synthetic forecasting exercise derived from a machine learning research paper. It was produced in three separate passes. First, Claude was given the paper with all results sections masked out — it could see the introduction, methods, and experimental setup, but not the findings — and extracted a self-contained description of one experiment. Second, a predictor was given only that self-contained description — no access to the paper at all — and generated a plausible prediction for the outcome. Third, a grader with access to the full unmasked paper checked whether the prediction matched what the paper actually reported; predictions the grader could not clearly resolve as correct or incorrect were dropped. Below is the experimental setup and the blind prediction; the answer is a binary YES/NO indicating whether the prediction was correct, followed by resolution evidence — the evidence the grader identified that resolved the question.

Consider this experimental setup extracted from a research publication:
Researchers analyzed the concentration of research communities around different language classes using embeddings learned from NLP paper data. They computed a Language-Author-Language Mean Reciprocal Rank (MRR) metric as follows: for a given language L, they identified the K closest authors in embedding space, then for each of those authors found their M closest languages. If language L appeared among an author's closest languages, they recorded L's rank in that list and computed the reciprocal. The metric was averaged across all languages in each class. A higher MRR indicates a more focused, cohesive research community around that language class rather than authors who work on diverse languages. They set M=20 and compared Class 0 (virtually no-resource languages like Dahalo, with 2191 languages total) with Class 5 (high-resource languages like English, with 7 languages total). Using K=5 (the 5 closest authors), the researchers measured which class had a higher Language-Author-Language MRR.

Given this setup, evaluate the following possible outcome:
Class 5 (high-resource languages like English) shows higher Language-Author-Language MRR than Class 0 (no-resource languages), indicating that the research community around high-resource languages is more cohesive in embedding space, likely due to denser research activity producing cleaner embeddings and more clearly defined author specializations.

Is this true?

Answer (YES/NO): NO